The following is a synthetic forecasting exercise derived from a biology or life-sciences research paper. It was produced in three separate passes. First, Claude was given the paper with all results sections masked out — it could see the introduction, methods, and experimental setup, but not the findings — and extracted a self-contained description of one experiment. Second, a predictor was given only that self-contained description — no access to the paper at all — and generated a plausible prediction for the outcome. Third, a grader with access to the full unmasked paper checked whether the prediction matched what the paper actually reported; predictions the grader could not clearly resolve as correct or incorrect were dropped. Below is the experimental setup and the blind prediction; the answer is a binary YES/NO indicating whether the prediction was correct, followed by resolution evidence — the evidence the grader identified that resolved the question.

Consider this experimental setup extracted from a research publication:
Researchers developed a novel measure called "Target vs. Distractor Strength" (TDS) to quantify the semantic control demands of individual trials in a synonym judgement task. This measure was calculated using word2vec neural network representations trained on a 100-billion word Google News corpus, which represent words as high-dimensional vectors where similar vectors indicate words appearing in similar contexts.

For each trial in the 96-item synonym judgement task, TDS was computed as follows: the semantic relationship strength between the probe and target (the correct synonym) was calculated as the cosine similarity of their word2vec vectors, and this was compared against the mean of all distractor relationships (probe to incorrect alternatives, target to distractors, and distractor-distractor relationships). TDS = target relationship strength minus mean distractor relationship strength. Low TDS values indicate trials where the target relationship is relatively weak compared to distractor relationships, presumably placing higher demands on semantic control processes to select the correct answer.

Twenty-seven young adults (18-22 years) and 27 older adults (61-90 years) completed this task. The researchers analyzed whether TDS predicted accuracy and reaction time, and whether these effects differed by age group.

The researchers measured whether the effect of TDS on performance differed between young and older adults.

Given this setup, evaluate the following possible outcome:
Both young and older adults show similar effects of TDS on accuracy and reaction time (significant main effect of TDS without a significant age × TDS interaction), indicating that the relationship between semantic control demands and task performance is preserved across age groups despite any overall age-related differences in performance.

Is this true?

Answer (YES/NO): NO